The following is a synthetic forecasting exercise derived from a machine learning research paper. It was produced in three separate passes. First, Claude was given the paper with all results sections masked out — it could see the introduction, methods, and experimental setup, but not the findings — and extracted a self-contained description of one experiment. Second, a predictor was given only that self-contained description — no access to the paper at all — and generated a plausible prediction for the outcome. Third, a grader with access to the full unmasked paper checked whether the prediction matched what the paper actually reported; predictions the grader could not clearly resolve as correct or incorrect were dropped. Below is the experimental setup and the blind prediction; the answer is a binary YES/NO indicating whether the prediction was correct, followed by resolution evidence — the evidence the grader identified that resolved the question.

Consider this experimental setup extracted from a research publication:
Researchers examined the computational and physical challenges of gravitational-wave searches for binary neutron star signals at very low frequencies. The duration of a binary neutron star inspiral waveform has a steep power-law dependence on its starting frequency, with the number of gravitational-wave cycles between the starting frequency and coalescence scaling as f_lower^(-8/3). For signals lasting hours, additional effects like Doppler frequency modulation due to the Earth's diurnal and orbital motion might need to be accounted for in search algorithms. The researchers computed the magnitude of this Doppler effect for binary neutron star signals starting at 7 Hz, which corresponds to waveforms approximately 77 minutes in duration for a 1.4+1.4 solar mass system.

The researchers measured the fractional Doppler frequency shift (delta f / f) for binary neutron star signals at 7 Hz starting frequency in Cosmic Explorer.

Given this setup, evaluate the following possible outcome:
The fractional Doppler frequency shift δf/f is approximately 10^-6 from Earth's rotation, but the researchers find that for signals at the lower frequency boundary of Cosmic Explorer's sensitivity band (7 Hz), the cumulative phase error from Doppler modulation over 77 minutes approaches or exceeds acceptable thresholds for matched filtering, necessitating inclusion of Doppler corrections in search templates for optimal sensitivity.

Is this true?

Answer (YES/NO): NO